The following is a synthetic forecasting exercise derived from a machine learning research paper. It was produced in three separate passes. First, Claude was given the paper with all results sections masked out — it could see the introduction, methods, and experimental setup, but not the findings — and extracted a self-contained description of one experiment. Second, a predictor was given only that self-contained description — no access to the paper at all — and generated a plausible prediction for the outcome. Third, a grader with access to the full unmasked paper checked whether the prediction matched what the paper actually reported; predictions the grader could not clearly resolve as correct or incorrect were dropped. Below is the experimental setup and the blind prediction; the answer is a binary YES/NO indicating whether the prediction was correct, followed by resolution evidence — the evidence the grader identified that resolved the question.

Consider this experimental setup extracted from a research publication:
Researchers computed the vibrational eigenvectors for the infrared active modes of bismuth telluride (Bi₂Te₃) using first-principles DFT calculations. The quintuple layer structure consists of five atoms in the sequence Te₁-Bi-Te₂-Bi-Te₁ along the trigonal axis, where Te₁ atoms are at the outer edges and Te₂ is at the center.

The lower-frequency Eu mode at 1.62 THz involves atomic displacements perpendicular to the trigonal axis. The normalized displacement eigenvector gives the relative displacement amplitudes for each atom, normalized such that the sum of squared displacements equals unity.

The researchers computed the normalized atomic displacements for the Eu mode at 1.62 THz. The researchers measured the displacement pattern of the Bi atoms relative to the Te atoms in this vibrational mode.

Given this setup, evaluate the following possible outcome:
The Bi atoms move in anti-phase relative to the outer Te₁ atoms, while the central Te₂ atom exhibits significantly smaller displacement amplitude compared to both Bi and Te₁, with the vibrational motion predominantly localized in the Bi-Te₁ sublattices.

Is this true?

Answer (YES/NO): NO